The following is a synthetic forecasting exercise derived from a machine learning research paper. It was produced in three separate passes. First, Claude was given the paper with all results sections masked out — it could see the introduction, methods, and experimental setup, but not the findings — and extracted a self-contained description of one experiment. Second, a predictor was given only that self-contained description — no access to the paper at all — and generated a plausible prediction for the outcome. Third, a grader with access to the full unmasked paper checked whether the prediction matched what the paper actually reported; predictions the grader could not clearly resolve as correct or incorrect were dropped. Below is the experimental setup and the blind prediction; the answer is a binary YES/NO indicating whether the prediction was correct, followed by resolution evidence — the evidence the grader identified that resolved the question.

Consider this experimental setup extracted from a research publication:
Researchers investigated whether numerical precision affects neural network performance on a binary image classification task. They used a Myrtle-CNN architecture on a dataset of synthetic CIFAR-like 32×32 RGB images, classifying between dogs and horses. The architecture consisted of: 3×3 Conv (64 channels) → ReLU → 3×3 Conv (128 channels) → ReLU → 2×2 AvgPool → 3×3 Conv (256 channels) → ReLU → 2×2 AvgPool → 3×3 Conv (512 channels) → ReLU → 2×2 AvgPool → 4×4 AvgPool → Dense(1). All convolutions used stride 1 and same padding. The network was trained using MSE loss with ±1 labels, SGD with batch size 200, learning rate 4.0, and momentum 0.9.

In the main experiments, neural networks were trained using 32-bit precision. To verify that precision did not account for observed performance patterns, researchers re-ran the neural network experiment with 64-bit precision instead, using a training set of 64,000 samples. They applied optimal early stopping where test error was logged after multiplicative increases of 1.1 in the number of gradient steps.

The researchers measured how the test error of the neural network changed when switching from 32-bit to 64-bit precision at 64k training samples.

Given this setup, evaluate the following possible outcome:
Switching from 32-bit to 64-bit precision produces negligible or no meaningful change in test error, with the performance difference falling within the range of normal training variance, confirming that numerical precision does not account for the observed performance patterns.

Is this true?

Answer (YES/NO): NO